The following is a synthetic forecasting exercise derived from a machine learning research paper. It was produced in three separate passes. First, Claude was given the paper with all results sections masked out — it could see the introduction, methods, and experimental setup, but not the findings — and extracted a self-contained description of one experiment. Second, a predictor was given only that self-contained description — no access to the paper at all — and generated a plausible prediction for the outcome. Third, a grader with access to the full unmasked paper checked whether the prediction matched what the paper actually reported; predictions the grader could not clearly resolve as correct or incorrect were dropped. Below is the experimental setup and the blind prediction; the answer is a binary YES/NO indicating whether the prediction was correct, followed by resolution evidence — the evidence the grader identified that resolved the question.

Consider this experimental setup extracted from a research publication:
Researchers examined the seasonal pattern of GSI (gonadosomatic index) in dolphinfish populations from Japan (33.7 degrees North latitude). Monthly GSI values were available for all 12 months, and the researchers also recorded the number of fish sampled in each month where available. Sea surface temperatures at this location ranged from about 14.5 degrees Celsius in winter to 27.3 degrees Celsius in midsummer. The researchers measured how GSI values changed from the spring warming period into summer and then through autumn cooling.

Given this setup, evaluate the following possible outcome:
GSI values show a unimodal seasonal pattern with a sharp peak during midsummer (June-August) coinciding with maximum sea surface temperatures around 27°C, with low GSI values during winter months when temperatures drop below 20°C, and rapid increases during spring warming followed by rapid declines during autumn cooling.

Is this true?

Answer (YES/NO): YES